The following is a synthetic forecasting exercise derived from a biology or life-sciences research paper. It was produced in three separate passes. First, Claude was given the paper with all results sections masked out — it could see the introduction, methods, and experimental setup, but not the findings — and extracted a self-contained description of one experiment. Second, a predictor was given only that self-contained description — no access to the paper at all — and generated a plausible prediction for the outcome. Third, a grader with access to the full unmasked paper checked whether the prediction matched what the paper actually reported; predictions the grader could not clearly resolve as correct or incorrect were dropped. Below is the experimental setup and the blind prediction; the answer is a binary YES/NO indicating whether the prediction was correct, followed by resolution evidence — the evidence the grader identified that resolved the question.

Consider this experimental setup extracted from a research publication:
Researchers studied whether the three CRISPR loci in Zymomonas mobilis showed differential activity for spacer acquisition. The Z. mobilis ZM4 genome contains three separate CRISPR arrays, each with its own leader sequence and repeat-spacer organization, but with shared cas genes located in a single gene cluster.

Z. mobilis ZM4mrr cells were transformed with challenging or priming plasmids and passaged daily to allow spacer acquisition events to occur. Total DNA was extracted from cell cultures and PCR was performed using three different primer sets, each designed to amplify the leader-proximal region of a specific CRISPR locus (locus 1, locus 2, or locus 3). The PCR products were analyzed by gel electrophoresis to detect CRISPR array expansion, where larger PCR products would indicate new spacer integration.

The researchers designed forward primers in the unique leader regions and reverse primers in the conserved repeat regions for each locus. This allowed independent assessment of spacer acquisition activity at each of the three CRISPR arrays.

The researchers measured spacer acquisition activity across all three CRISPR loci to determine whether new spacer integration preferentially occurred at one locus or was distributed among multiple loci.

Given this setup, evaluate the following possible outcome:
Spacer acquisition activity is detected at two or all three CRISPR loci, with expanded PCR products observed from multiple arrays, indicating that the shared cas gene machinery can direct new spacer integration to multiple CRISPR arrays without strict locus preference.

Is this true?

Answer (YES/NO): NO